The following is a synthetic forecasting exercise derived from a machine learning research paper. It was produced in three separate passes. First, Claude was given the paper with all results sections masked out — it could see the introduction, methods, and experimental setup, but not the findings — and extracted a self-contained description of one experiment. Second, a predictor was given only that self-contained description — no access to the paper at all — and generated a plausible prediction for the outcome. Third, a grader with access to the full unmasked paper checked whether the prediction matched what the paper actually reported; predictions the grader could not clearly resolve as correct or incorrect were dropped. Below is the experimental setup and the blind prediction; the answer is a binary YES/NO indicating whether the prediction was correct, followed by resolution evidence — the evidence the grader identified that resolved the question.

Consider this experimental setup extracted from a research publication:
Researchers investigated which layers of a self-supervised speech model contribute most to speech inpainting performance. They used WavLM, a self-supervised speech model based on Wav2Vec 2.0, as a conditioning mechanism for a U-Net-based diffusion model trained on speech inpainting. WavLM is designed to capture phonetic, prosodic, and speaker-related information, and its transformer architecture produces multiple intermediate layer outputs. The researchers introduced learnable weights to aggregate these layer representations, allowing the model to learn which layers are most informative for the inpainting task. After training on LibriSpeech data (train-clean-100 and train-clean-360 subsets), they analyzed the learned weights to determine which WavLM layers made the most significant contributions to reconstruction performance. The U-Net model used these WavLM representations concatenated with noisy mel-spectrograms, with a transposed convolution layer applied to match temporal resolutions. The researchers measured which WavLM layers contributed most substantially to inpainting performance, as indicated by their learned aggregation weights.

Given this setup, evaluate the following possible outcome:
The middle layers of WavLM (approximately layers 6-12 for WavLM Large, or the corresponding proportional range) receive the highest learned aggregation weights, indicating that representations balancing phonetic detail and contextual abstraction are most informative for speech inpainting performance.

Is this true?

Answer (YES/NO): NO